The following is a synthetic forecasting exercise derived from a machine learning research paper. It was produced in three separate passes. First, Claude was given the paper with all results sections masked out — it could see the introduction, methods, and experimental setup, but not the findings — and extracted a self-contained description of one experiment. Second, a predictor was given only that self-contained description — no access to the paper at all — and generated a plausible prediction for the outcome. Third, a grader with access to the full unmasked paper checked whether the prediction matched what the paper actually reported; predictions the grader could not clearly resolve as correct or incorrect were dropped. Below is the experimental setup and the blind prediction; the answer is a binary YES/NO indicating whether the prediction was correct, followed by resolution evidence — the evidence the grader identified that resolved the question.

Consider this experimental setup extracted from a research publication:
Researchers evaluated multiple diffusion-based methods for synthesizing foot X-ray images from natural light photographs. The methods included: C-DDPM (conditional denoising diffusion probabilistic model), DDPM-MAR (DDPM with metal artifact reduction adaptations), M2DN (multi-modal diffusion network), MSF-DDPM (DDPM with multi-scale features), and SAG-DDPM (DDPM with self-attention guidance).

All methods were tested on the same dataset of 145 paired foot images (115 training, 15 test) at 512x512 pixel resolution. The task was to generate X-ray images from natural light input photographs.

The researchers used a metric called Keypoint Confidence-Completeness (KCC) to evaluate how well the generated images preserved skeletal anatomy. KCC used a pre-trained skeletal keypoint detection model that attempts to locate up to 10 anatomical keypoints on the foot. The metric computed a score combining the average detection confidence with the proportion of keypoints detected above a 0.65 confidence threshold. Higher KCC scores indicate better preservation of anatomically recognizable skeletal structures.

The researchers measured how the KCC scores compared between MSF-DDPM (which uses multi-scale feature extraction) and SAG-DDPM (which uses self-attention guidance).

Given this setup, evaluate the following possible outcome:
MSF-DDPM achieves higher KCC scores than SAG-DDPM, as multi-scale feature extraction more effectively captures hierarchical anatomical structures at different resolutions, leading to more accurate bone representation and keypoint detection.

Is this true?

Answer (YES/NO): YES